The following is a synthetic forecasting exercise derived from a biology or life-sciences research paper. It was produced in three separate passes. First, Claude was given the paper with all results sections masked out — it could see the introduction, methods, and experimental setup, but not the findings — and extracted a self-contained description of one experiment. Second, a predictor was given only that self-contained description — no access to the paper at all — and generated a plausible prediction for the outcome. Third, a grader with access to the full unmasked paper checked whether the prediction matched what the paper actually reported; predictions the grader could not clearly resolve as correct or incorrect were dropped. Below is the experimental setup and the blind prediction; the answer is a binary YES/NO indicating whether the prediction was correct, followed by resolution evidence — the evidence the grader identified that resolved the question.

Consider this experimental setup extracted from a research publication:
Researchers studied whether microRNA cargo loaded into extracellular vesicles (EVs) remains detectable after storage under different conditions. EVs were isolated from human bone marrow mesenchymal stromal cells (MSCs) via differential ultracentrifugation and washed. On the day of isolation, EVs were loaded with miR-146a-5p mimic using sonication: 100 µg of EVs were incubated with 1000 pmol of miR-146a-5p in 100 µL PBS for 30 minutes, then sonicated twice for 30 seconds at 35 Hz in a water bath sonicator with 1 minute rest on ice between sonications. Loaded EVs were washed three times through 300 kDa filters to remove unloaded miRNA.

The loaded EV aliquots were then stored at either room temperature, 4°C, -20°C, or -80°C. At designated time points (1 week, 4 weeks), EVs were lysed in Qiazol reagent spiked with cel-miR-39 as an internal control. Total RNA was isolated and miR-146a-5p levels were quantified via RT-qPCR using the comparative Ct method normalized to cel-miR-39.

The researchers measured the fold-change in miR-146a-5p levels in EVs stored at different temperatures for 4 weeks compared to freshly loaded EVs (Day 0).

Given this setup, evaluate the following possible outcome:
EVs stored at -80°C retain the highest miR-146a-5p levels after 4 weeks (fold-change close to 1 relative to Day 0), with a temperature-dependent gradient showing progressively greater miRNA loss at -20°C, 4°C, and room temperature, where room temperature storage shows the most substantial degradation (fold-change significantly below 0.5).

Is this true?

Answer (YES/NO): NO